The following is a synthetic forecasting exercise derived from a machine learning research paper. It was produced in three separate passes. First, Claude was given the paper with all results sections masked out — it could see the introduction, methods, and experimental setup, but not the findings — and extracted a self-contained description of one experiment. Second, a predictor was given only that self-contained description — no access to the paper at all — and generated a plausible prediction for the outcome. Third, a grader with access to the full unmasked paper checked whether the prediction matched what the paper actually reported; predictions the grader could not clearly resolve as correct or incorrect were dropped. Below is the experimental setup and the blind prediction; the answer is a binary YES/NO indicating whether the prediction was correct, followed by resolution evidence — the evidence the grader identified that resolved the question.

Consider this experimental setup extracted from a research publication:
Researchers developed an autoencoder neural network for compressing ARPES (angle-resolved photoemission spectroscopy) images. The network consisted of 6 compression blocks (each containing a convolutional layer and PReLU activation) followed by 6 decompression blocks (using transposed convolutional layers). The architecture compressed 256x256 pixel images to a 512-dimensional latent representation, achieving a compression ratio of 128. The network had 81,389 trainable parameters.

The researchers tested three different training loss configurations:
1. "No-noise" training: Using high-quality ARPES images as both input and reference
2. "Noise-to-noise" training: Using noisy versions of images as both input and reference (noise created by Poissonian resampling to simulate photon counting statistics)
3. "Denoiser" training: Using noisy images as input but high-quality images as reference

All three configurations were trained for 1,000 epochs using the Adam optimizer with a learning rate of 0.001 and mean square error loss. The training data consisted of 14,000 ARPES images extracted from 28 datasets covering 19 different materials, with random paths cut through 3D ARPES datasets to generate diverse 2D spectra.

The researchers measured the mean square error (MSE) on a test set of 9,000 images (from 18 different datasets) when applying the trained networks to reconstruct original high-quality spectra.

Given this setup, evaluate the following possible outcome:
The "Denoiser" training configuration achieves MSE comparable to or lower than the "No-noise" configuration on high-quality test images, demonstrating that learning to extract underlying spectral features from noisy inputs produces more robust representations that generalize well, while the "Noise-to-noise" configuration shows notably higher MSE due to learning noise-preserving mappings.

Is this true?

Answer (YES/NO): NO